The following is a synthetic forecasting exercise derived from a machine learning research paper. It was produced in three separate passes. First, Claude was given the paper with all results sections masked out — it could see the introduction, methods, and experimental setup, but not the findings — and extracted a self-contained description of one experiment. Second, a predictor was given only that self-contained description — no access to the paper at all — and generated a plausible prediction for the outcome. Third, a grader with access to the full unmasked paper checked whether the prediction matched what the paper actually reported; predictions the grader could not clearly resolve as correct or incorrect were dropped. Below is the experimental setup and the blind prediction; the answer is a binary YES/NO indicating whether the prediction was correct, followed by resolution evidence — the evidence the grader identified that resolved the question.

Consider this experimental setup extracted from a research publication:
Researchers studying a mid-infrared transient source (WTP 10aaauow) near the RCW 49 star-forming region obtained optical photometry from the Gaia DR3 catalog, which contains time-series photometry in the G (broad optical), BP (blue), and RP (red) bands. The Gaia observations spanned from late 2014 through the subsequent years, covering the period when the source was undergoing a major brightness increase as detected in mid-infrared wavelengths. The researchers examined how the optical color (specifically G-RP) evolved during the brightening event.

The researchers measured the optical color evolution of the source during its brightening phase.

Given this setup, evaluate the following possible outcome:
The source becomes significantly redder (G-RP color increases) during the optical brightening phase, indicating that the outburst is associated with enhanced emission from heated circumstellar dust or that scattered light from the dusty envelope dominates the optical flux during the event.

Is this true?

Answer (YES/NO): NO